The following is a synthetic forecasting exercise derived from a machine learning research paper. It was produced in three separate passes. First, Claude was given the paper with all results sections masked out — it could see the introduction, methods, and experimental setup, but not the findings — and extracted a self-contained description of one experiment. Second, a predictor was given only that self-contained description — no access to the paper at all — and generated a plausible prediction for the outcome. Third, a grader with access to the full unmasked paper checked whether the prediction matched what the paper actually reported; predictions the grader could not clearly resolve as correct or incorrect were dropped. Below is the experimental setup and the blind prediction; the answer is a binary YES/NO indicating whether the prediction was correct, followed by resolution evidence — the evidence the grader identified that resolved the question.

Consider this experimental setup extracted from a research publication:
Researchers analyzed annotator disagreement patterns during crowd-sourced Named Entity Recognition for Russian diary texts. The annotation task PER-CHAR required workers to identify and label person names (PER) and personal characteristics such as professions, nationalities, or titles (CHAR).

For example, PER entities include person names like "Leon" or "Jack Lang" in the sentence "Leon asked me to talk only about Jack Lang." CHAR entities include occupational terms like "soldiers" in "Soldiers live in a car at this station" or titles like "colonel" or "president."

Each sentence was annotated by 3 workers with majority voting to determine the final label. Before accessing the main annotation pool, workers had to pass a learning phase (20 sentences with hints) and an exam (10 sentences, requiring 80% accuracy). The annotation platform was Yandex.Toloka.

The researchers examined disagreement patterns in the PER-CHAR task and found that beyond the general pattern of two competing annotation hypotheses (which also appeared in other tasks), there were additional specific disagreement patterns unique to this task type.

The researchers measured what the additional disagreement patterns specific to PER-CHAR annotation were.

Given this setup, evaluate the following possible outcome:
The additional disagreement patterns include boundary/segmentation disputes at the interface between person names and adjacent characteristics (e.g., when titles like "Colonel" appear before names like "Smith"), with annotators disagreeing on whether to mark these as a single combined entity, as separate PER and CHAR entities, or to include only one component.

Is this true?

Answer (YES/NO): NO